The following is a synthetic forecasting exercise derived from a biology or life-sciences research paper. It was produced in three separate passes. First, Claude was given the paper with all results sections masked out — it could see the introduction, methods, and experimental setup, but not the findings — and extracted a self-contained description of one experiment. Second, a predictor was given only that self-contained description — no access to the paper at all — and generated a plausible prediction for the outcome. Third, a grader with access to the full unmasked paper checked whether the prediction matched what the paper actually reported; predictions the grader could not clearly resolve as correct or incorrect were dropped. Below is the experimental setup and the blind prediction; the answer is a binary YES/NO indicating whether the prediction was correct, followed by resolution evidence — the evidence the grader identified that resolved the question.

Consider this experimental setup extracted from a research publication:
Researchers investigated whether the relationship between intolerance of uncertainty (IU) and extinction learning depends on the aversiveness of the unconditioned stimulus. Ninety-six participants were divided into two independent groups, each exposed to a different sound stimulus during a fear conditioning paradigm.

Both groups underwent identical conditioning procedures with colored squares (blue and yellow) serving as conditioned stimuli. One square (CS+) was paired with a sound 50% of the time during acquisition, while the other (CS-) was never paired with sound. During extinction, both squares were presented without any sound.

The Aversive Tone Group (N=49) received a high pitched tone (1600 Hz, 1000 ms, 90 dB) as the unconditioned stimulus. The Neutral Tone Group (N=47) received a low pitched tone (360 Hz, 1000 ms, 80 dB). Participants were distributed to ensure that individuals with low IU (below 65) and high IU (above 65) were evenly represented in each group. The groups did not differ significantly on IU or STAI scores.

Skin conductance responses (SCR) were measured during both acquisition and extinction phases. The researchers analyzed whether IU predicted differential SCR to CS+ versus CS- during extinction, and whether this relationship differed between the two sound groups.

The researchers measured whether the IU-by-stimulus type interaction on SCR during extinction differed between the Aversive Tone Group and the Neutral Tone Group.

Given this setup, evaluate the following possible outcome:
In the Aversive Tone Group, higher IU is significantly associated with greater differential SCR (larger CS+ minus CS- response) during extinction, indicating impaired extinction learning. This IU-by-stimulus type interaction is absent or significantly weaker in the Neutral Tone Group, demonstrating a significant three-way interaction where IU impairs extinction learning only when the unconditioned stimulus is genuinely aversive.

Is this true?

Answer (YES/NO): YES